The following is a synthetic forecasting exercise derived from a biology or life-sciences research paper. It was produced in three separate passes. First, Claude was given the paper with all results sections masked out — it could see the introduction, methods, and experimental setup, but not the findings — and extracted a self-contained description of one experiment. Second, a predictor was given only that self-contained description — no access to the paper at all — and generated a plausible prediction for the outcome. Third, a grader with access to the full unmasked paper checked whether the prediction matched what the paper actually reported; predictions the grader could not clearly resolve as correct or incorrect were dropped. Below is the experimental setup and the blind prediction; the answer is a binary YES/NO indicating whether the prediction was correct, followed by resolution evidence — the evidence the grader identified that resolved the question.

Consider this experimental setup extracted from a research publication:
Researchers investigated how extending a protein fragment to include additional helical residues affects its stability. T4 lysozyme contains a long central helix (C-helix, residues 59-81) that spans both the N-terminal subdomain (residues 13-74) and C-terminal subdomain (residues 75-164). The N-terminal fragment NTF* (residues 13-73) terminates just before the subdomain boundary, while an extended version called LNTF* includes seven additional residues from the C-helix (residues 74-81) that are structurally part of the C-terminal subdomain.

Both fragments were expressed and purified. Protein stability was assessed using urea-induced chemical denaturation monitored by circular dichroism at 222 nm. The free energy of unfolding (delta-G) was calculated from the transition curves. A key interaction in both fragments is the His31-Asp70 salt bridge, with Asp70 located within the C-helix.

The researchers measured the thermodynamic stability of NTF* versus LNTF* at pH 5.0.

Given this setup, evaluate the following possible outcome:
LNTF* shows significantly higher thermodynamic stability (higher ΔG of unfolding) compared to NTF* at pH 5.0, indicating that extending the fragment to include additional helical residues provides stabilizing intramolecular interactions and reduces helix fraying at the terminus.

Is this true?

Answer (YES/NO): YES